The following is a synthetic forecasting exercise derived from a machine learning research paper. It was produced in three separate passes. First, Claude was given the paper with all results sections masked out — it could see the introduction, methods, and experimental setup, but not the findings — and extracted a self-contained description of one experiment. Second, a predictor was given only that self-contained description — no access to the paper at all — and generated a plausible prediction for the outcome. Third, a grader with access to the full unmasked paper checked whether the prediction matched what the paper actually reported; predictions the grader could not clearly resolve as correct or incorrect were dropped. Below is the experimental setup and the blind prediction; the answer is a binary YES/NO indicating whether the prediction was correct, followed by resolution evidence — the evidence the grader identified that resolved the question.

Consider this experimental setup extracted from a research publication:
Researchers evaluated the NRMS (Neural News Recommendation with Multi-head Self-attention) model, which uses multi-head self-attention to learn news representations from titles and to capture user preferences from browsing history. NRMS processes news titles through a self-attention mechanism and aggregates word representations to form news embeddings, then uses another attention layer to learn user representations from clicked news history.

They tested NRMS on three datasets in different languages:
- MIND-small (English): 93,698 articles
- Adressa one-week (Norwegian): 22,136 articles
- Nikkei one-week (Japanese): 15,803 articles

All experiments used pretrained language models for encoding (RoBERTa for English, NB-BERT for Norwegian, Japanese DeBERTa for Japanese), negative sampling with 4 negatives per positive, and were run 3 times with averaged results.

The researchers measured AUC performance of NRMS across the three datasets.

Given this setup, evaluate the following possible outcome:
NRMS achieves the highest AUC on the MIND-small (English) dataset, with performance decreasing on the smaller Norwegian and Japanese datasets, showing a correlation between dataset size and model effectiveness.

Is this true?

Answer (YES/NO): NO